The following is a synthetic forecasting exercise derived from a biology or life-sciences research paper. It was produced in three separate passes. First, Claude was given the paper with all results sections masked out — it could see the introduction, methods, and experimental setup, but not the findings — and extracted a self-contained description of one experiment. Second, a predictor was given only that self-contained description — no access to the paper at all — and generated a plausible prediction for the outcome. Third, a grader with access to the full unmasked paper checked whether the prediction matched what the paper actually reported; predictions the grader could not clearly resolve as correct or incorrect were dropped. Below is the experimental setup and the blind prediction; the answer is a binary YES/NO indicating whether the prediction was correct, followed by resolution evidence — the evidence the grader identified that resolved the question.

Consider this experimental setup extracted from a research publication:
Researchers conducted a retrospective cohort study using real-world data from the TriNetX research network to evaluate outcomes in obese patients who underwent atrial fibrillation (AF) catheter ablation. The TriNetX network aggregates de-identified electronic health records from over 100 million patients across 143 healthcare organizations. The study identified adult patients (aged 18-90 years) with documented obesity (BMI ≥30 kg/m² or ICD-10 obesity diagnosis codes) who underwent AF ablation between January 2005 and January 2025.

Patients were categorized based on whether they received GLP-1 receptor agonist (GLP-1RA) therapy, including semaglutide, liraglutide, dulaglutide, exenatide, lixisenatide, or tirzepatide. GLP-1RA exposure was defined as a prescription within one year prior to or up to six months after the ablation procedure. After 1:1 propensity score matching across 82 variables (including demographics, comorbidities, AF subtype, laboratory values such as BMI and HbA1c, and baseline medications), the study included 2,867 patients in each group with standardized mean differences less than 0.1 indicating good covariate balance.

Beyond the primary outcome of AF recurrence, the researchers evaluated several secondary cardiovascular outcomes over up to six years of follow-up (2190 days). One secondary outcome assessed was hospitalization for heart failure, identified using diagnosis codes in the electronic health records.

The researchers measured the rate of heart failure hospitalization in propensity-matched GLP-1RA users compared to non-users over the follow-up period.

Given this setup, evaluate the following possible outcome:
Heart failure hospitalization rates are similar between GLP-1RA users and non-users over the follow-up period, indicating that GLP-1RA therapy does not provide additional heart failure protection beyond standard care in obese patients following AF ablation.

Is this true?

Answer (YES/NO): NO